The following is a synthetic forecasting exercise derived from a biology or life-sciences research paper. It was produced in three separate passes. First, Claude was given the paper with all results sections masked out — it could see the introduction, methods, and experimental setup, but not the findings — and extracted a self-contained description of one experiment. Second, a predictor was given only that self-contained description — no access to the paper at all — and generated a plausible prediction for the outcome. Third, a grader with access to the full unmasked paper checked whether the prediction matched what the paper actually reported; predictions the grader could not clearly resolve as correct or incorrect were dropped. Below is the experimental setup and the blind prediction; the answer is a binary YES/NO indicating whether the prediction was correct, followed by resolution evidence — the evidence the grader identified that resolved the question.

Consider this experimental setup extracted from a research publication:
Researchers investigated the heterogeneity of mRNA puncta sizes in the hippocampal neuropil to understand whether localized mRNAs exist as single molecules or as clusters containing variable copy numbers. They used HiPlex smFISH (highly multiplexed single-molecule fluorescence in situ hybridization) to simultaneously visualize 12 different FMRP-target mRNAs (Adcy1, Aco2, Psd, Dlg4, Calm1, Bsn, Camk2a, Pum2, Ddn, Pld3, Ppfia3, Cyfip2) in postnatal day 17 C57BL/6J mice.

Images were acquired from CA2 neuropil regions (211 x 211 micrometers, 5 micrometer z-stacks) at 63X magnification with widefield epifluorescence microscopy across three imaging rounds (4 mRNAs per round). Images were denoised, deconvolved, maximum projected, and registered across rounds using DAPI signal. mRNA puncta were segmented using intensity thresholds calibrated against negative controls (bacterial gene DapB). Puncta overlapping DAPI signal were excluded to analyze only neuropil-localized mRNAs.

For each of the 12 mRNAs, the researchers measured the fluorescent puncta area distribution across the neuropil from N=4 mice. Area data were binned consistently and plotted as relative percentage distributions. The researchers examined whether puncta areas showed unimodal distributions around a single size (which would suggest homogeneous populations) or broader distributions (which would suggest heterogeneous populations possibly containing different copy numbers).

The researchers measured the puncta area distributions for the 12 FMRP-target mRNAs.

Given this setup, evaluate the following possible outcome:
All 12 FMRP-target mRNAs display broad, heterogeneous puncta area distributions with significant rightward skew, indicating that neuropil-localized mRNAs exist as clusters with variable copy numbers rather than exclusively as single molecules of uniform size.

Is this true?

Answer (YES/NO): NO